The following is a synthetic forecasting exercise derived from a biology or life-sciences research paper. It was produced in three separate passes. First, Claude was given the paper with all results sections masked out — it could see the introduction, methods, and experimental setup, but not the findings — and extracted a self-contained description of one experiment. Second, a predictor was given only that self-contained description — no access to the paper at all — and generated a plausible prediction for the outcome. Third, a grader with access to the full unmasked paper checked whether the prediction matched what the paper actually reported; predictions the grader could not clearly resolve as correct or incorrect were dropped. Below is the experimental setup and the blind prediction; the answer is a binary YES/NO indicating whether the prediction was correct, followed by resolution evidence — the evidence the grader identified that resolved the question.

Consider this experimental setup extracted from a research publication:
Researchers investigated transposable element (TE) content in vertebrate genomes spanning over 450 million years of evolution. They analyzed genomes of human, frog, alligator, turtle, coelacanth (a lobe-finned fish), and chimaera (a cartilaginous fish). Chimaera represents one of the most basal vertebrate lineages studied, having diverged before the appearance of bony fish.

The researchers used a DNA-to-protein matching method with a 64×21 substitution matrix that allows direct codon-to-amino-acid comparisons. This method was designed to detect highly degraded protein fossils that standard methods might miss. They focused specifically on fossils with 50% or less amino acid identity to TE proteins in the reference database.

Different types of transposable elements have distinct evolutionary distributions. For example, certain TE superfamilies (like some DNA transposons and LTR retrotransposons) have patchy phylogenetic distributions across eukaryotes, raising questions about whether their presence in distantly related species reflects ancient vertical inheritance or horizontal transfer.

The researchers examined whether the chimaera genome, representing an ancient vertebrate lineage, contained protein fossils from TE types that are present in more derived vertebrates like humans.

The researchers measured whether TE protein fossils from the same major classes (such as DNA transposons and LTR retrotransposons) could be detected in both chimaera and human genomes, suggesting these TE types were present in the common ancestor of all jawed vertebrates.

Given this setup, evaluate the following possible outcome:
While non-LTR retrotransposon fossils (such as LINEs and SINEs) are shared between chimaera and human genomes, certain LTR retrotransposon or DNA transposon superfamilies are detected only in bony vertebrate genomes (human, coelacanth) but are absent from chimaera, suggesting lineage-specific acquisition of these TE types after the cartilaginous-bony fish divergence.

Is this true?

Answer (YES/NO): NO